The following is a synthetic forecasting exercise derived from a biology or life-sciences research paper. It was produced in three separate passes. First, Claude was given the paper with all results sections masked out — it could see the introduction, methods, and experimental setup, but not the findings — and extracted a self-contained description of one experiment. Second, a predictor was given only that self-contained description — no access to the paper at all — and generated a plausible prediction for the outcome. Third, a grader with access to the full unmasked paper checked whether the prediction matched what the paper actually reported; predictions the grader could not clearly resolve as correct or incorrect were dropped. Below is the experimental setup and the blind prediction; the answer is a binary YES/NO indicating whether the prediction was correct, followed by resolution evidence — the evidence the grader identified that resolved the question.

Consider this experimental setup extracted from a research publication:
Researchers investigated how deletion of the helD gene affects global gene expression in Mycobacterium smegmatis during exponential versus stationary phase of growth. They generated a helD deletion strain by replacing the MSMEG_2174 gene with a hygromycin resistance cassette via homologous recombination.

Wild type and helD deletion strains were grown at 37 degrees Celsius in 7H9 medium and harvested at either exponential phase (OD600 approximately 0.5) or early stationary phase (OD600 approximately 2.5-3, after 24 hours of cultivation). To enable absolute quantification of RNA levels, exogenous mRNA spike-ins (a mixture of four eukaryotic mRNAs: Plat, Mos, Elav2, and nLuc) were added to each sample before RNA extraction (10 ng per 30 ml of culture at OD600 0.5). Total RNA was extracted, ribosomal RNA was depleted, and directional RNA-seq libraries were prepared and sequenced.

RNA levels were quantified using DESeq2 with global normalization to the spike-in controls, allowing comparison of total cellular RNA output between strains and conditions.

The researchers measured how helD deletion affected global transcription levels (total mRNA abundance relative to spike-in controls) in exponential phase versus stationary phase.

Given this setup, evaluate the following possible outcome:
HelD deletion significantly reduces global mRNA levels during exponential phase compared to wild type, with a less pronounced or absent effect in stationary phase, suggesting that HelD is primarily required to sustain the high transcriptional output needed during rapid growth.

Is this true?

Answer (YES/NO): NO